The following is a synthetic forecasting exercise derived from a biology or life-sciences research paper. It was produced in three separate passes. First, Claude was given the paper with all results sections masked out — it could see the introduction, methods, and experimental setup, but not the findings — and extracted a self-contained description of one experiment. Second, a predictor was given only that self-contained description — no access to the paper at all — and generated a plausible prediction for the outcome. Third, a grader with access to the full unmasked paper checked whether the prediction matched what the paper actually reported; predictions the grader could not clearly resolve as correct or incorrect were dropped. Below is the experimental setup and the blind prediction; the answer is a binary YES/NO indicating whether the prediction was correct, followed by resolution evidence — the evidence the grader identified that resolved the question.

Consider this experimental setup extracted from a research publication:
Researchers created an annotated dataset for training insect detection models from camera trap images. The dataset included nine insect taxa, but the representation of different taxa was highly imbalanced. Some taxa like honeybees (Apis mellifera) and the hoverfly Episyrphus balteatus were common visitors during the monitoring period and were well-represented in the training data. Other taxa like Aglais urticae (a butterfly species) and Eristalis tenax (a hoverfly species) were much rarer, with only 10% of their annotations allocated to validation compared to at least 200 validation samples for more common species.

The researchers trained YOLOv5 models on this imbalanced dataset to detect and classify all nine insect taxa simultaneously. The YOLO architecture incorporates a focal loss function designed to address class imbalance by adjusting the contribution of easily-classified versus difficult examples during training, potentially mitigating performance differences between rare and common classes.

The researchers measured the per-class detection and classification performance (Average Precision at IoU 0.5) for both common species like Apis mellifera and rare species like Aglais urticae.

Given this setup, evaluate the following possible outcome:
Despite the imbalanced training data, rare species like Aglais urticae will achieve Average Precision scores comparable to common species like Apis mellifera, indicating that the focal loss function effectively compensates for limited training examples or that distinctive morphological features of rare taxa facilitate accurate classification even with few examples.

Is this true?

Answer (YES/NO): YES